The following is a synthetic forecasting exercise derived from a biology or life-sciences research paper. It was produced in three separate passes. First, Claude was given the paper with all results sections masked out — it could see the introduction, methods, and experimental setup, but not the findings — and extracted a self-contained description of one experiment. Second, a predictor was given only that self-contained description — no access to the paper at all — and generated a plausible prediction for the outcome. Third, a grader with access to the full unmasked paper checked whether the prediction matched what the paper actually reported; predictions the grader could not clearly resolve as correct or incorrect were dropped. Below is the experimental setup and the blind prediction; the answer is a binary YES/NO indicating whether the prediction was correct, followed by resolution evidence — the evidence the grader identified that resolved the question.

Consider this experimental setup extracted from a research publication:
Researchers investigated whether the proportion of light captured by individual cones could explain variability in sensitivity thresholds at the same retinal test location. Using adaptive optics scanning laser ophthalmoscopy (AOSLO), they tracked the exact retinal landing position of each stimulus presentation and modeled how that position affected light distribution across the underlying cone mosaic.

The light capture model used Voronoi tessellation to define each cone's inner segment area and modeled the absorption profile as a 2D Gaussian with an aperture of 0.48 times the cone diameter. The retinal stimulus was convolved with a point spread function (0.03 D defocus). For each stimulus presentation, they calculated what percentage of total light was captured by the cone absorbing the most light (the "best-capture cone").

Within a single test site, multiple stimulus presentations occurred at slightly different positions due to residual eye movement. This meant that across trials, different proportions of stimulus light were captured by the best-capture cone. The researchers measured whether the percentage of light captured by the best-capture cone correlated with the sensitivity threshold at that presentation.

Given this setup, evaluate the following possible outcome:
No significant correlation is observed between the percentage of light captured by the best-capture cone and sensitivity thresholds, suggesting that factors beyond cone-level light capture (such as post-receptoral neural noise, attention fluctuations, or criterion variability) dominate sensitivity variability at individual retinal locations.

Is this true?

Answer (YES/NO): YES